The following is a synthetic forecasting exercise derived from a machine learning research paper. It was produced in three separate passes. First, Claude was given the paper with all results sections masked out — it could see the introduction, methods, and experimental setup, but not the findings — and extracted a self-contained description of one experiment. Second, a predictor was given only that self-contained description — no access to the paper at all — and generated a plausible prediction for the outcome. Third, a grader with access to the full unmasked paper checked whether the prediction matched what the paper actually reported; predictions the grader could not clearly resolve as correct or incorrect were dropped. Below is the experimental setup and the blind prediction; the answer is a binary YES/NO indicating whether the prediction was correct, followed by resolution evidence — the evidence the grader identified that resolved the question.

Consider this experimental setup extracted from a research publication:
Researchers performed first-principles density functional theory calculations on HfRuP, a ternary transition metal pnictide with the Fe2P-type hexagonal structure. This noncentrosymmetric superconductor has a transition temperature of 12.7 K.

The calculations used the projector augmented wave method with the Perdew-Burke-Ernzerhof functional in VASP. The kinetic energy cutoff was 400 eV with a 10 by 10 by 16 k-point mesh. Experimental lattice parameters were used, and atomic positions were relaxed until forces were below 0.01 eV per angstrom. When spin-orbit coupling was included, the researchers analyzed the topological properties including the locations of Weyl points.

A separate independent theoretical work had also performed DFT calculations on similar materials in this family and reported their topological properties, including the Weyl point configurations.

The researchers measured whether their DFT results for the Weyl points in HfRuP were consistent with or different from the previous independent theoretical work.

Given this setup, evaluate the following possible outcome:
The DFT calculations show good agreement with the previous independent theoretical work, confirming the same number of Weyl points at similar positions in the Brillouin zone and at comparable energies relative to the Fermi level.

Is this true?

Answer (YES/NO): NO